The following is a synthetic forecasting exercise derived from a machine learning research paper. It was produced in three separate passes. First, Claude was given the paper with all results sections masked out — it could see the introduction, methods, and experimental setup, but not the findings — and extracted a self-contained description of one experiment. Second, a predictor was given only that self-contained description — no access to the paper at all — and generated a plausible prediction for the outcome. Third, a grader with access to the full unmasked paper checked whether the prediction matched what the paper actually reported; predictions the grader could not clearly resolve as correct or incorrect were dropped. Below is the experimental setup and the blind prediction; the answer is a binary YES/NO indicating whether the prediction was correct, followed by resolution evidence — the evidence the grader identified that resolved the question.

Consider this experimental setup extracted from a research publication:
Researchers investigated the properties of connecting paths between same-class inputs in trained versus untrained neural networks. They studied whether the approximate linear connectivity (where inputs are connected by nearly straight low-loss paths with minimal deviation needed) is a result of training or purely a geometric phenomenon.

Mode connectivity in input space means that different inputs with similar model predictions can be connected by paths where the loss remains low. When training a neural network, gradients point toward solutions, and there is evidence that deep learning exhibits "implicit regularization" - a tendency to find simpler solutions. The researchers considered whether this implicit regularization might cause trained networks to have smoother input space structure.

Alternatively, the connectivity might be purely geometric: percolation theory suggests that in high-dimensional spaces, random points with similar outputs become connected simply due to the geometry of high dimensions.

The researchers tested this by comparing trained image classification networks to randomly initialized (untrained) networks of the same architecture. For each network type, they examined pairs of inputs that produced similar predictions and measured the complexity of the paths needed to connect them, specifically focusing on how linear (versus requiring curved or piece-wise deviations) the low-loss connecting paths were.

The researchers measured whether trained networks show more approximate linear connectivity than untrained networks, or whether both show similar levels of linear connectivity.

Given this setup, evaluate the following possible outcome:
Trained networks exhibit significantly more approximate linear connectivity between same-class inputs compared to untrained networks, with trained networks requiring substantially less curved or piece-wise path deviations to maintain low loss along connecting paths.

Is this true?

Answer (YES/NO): YES